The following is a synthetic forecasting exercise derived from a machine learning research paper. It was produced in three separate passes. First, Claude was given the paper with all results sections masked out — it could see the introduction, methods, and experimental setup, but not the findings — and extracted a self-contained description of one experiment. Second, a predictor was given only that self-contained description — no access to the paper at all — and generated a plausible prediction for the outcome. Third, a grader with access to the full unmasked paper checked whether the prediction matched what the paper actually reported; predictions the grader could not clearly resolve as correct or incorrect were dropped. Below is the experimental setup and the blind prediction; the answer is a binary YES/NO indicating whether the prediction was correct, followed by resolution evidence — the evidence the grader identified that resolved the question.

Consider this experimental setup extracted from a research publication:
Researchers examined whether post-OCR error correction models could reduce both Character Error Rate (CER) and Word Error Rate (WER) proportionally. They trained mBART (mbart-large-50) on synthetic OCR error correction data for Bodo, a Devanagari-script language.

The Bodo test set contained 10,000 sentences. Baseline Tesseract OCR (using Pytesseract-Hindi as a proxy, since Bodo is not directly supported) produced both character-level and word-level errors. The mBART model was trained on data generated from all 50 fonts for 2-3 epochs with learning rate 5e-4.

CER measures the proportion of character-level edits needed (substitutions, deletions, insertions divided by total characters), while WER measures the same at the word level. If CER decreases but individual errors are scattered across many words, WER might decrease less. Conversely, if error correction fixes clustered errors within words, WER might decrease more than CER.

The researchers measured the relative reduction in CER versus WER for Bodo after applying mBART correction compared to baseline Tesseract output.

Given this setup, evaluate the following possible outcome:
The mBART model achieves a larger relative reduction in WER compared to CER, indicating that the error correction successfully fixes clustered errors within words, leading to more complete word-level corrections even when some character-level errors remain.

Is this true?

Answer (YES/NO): YES